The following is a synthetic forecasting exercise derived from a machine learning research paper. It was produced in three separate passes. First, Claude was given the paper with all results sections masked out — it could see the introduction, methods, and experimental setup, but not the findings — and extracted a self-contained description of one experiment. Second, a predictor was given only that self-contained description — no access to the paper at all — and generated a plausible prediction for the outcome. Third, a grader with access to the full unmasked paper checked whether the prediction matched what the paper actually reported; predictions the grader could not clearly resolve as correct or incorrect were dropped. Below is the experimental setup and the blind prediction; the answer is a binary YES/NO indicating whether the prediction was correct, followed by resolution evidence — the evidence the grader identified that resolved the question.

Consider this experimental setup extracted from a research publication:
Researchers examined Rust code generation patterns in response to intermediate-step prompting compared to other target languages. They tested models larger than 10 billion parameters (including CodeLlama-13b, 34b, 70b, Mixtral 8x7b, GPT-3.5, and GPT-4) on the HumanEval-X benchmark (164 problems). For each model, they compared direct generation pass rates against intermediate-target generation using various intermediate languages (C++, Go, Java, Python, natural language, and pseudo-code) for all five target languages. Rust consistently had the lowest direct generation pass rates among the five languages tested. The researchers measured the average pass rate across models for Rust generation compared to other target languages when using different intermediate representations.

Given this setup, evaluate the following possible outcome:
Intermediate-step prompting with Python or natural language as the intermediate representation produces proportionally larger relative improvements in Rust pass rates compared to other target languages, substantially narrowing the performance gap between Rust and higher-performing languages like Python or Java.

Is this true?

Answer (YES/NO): NO